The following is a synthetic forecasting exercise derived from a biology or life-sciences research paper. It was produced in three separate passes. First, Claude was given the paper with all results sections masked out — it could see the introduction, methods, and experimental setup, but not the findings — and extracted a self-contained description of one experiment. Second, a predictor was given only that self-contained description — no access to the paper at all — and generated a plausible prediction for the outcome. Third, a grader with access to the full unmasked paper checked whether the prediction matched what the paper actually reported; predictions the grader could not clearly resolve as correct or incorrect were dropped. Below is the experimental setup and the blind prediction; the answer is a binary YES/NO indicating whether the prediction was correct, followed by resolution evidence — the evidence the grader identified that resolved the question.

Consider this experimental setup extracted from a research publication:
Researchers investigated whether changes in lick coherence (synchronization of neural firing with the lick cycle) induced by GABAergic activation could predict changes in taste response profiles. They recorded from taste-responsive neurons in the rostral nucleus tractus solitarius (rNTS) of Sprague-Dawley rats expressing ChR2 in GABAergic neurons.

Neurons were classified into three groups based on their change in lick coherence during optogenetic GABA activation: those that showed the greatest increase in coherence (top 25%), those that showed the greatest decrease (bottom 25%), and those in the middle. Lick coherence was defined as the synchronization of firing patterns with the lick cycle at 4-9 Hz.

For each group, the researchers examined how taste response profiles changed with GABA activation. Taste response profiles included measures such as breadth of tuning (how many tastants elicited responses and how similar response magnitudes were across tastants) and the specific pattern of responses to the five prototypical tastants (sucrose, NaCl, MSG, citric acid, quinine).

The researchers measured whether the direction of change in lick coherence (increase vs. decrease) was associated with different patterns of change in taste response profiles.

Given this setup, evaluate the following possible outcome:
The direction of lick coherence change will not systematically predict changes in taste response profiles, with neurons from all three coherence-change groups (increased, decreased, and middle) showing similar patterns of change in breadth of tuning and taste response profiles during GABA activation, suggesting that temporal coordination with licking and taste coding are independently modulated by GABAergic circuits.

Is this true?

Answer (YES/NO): NO